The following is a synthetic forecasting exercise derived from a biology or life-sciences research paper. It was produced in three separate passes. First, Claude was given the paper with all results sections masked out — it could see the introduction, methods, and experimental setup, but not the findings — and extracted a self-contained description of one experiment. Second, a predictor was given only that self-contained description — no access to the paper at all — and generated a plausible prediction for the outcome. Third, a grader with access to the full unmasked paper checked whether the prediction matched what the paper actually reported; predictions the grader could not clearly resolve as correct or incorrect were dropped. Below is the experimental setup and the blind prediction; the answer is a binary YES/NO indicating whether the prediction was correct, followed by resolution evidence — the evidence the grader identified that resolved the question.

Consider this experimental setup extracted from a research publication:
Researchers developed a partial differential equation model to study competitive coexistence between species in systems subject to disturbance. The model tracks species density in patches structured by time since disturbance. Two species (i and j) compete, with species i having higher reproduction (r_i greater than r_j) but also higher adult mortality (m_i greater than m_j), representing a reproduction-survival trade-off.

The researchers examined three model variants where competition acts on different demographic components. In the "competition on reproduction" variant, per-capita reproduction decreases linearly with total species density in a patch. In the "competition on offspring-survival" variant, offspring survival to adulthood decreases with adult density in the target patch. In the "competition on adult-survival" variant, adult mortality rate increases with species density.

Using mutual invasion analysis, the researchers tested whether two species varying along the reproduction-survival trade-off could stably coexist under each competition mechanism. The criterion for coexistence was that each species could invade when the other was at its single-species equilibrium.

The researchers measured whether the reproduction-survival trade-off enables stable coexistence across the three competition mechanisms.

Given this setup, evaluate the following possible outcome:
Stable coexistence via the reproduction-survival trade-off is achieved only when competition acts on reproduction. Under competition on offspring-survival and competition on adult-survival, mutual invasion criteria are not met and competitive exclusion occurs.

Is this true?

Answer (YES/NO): NO